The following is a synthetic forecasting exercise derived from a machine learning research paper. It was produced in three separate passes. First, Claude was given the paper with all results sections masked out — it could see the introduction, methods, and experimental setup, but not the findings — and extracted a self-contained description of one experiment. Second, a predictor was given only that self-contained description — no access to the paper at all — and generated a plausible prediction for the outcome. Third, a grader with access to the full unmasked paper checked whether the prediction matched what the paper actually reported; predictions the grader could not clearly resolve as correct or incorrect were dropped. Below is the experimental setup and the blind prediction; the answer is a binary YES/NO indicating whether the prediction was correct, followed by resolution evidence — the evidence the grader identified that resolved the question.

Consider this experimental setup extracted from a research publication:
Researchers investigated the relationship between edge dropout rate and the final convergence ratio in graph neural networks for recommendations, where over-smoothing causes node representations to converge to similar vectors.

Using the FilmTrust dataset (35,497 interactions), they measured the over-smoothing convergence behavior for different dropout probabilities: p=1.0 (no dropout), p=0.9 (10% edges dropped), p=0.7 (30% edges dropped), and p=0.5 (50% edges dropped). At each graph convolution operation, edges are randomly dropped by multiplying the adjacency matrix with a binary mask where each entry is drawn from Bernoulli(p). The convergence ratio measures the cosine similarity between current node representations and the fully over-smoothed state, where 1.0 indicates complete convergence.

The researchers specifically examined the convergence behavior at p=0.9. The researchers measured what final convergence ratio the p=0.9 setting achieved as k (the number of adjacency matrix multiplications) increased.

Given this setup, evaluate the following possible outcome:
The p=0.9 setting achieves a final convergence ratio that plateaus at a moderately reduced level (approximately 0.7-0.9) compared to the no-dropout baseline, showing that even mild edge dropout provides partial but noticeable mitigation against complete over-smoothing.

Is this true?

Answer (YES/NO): YES